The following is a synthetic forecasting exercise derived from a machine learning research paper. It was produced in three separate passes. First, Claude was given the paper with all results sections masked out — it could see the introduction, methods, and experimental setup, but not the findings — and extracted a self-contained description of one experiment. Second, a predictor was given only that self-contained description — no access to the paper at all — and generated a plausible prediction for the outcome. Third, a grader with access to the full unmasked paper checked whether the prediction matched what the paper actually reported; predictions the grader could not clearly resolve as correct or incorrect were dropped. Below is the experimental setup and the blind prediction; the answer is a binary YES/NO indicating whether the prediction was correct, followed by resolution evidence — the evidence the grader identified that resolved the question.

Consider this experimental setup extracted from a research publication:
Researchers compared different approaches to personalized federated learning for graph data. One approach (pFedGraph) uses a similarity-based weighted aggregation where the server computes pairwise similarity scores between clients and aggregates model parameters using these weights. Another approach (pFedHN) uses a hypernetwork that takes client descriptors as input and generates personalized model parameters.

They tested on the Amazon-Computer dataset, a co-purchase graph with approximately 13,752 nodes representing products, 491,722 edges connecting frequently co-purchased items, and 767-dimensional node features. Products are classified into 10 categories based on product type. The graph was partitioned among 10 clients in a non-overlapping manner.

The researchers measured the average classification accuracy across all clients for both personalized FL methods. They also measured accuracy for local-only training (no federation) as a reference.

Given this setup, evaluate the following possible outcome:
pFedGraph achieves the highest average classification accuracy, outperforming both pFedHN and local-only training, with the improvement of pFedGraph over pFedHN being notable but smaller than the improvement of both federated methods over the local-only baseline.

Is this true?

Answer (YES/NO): NO